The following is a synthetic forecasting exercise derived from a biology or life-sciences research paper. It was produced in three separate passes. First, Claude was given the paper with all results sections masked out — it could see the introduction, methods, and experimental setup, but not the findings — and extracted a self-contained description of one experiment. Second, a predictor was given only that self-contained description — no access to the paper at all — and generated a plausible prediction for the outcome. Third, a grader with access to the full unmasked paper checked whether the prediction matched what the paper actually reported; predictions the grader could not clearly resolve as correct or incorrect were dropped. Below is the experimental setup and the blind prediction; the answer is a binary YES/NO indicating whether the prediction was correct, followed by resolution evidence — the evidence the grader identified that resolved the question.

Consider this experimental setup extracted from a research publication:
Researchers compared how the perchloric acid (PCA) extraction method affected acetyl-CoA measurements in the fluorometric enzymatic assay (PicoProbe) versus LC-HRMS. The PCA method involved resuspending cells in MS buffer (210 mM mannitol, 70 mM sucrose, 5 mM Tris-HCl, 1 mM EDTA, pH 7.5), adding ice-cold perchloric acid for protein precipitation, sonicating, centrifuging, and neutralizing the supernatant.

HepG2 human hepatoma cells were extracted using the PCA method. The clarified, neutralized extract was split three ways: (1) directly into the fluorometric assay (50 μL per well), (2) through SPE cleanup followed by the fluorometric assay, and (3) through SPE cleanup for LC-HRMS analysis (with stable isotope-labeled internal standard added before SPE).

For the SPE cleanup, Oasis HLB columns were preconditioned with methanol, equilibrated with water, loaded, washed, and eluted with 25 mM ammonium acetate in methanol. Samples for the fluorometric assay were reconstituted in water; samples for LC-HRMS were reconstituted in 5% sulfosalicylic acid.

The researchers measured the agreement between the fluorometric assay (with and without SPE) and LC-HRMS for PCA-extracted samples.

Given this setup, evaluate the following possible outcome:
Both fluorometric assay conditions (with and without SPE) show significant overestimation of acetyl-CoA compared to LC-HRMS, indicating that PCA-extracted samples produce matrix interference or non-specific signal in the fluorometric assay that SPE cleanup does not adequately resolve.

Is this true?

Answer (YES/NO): NO